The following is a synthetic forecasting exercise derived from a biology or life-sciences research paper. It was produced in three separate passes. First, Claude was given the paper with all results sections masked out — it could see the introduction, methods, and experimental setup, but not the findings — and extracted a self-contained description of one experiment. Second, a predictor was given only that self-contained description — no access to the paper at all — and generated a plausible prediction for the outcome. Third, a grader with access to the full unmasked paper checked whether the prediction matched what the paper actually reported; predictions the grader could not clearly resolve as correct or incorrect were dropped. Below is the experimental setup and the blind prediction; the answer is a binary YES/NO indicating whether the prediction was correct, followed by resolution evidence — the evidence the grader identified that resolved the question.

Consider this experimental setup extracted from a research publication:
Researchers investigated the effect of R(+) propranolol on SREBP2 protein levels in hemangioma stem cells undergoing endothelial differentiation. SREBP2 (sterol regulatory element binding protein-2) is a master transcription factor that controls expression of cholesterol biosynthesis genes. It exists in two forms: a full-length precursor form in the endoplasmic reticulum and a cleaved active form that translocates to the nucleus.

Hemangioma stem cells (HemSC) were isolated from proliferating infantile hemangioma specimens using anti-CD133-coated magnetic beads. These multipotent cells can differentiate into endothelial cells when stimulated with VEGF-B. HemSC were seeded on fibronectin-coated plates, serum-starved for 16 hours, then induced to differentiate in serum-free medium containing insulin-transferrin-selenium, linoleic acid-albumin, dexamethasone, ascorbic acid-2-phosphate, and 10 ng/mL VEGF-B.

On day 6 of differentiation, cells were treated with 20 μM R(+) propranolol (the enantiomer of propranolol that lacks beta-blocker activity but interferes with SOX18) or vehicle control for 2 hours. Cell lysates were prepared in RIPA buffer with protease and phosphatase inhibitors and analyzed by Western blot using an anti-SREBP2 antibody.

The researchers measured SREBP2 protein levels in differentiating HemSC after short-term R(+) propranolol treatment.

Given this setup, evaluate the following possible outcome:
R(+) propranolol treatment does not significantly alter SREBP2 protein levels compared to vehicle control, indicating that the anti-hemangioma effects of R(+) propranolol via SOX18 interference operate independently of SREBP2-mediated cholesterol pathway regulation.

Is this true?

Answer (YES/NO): NO